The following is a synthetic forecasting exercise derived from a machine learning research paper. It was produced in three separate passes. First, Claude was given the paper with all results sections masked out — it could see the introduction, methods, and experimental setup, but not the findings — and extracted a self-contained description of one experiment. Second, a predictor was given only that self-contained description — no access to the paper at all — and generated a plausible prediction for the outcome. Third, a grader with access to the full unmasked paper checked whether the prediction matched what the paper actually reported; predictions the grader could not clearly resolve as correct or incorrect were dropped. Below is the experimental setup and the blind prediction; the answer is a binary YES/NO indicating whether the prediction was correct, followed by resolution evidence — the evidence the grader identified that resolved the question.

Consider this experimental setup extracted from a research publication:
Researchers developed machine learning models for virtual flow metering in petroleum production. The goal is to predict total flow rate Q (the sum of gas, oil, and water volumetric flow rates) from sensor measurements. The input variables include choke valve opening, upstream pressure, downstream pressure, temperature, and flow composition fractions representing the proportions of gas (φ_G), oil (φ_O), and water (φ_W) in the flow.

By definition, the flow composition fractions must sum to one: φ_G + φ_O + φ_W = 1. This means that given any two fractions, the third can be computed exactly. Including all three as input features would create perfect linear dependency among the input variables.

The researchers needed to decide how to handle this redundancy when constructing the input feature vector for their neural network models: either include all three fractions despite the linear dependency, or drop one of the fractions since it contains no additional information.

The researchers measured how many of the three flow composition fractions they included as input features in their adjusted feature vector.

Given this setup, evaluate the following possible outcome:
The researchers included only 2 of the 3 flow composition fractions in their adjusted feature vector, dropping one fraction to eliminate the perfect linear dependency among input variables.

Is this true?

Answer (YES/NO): YES